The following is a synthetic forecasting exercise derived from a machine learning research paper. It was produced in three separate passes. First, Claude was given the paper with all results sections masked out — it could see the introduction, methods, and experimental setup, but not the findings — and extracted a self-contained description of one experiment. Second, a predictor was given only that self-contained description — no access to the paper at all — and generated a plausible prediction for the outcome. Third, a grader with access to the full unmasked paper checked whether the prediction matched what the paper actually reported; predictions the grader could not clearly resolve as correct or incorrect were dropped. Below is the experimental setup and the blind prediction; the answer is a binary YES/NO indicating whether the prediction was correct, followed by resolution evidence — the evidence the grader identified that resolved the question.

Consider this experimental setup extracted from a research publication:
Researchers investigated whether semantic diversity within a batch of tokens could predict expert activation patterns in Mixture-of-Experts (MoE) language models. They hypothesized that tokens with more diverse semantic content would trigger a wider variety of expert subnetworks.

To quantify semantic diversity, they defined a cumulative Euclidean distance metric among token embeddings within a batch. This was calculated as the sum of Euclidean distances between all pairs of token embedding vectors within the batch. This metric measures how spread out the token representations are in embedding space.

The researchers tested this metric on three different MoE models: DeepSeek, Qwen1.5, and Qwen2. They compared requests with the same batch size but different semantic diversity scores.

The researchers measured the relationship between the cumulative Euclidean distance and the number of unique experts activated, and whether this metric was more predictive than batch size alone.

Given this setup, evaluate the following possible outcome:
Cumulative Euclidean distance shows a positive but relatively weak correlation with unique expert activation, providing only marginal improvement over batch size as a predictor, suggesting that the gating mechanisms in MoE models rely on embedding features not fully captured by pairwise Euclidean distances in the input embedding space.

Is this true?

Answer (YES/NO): NO